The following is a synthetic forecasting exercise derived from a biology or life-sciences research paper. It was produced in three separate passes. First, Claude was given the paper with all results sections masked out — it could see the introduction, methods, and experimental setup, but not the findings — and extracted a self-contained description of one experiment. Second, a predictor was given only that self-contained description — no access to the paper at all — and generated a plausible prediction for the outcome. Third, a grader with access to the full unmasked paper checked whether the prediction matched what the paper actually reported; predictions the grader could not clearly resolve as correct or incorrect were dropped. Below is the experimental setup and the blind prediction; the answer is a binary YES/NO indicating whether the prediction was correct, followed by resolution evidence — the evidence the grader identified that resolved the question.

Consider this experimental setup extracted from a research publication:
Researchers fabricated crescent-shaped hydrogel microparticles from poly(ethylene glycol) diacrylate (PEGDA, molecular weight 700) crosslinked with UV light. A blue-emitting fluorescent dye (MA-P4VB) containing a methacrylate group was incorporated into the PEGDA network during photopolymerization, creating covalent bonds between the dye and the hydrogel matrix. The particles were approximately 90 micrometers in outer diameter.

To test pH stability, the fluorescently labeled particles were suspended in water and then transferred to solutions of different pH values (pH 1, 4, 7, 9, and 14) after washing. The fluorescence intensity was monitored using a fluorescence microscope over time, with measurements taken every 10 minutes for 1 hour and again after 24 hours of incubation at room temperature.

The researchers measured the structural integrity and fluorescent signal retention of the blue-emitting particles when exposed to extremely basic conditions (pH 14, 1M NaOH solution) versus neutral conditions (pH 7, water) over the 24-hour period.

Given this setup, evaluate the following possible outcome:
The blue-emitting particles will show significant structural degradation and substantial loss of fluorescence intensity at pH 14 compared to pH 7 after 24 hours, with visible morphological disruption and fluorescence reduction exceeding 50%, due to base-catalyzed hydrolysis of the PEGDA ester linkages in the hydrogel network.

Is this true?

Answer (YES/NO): YES